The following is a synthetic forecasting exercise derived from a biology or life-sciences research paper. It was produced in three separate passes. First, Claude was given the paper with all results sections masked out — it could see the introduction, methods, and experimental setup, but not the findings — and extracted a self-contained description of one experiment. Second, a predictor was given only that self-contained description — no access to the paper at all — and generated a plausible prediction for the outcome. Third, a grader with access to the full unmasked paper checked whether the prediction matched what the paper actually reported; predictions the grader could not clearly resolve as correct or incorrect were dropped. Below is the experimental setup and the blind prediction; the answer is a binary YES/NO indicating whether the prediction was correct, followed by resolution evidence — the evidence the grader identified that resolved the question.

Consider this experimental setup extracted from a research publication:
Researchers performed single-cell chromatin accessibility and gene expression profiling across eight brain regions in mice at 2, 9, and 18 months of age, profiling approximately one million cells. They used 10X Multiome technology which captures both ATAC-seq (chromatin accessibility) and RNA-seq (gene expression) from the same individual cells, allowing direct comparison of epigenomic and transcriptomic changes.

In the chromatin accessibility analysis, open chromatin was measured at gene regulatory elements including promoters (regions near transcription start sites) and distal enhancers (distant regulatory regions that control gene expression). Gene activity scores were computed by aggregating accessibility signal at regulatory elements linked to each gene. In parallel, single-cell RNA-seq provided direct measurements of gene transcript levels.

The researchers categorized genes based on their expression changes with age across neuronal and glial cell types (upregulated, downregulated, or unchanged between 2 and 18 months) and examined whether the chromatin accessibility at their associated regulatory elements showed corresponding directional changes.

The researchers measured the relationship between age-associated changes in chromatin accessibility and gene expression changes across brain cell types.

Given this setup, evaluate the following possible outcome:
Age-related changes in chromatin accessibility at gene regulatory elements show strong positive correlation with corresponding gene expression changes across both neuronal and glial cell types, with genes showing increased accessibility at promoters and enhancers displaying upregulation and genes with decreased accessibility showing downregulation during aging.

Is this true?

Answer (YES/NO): YES